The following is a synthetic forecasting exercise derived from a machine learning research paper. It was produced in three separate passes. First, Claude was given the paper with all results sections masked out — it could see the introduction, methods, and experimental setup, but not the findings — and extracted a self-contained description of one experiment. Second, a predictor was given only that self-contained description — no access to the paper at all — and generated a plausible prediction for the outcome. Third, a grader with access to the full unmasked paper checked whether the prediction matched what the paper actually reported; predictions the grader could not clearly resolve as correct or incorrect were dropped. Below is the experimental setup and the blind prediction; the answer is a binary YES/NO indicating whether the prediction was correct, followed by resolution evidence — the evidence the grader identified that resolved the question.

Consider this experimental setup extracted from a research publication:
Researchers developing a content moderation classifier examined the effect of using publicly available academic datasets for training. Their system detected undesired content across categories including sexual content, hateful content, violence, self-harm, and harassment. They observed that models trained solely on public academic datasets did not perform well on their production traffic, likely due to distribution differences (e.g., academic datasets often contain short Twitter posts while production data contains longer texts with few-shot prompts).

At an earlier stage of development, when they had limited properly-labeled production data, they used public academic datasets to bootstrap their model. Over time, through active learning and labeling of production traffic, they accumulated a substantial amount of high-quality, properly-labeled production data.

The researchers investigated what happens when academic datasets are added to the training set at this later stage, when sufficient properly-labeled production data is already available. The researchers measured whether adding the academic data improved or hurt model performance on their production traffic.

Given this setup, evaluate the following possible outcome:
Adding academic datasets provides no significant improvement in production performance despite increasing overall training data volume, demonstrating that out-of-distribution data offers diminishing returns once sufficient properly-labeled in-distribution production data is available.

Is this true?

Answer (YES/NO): NO